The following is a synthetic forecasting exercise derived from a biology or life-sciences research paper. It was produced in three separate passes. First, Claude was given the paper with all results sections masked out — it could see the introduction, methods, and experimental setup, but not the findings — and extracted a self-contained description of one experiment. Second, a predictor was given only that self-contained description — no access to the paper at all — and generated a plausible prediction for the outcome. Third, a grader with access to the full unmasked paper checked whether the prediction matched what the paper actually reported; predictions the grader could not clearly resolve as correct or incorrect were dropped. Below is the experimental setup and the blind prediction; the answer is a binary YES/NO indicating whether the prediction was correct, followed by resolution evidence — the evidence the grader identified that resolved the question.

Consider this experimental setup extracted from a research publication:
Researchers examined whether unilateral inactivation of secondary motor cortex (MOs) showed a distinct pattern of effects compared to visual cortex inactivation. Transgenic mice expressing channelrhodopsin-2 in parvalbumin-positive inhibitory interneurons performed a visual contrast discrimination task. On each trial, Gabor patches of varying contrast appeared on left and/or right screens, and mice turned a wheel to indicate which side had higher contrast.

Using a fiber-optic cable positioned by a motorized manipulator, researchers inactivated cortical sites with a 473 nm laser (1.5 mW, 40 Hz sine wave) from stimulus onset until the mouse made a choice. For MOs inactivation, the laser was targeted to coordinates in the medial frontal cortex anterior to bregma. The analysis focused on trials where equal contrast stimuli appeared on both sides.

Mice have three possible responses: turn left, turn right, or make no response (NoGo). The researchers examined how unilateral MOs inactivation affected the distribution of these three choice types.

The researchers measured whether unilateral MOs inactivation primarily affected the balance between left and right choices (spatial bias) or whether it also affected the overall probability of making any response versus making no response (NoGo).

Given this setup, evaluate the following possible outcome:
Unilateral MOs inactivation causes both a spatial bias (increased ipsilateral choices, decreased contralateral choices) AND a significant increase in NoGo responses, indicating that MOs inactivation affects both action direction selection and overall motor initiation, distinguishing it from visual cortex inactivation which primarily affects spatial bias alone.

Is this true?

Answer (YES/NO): NO